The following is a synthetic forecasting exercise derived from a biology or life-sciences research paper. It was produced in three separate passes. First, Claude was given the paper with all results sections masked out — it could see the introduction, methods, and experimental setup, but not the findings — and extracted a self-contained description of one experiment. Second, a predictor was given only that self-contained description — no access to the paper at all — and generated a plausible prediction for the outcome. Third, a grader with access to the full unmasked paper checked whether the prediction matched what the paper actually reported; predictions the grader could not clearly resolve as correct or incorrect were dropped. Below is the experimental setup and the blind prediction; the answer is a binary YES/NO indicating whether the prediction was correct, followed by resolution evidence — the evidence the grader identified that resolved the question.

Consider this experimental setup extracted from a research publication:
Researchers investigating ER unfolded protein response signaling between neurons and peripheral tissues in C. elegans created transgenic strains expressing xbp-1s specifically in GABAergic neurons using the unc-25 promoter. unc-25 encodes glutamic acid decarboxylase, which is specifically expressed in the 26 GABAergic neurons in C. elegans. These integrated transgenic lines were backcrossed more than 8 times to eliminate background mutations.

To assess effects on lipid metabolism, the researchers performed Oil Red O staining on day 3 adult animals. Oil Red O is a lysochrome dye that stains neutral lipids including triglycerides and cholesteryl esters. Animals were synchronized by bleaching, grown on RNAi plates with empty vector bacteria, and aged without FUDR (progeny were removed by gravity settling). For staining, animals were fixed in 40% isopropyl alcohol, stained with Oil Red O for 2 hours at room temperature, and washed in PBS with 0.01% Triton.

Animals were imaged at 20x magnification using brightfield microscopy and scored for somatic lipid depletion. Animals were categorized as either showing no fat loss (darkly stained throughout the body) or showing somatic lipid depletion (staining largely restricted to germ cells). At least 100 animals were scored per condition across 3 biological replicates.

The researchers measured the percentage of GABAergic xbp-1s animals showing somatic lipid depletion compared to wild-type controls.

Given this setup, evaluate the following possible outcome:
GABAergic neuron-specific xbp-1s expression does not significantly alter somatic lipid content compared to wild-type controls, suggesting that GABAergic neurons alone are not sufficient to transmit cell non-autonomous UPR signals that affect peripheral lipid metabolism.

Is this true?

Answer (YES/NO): NO